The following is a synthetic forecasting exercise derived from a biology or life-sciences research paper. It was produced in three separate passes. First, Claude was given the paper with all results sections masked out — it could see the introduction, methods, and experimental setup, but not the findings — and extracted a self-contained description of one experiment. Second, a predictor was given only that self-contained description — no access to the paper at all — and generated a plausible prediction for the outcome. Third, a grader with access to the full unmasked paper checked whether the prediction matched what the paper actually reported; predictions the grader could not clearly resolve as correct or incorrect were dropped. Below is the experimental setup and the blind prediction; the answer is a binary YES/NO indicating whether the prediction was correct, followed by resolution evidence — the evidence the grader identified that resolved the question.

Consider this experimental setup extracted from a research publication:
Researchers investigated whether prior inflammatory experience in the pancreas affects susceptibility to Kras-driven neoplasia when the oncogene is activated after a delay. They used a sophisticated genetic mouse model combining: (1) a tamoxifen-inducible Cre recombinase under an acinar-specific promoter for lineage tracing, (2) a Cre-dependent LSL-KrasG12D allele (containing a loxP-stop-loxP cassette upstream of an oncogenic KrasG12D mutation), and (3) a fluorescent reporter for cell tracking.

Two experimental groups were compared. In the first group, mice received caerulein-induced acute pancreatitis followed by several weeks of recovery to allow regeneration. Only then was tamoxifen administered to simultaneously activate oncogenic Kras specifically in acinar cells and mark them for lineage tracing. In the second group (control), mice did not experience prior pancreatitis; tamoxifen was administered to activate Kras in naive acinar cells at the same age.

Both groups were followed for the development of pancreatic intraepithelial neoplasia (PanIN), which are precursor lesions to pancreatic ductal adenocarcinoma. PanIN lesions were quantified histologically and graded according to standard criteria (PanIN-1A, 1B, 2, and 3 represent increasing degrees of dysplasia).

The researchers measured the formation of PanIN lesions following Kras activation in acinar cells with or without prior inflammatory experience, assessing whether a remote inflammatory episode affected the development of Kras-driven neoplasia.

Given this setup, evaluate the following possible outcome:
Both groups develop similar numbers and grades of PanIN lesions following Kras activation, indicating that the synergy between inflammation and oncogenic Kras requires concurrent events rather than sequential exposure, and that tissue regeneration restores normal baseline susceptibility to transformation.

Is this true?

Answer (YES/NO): NO